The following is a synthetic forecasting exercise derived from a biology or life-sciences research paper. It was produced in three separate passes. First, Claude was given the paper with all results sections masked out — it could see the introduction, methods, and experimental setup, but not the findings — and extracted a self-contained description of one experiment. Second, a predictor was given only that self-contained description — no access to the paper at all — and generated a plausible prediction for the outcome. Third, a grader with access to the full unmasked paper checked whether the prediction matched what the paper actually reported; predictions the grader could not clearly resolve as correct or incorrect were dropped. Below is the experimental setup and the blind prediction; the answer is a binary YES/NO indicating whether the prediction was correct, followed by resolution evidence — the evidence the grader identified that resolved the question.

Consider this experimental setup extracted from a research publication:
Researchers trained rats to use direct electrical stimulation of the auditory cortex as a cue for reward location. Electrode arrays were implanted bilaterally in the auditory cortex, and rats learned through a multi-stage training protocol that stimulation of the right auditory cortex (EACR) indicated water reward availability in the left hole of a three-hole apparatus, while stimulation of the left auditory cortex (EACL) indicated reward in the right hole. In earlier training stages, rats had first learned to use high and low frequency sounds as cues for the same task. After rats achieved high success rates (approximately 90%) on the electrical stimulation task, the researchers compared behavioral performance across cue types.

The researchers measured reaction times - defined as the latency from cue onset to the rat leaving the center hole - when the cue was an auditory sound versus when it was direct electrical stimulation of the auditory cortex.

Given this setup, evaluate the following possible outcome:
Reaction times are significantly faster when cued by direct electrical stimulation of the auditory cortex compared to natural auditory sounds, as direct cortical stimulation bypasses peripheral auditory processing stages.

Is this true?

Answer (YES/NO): YES